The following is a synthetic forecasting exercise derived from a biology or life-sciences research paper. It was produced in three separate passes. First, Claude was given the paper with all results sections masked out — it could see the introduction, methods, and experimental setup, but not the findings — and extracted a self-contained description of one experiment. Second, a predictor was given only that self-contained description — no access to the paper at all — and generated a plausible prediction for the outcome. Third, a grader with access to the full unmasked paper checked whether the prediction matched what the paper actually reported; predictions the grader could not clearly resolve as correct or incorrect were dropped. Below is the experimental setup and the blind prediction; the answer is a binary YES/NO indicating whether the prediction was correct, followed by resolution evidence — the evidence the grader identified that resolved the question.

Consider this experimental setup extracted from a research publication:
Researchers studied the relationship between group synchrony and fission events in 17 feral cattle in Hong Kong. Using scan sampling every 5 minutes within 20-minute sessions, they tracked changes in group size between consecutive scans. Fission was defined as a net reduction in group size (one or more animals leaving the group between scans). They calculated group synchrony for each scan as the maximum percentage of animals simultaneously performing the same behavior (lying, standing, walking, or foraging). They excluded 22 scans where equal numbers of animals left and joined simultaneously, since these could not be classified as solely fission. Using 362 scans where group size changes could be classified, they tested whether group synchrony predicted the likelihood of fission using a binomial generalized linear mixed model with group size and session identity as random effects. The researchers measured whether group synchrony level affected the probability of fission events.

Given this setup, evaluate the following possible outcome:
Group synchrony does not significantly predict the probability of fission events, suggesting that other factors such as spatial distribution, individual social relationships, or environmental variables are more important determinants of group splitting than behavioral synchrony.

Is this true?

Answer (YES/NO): NO